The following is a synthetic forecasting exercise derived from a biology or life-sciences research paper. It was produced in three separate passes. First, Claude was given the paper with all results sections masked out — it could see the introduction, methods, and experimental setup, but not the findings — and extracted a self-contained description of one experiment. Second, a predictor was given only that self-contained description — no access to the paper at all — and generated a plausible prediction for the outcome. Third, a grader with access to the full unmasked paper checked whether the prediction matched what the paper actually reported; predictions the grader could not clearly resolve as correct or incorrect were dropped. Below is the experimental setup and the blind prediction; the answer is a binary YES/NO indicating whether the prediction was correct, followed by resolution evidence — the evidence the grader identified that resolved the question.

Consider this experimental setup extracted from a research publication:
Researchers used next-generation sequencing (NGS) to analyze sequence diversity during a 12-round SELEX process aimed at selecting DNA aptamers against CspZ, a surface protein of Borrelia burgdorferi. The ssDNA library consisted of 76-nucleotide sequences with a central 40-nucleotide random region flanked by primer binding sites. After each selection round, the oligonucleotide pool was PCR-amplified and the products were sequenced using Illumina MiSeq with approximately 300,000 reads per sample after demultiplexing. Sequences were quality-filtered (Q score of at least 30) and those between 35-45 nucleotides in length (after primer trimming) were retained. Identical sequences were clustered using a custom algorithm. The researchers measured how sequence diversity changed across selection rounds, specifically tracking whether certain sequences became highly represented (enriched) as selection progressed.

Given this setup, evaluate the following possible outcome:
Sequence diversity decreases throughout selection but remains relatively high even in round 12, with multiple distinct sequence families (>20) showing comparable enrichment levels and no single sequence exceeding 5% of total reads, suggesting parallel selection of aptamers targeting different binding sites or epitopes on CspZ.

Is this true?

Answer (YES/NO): NO